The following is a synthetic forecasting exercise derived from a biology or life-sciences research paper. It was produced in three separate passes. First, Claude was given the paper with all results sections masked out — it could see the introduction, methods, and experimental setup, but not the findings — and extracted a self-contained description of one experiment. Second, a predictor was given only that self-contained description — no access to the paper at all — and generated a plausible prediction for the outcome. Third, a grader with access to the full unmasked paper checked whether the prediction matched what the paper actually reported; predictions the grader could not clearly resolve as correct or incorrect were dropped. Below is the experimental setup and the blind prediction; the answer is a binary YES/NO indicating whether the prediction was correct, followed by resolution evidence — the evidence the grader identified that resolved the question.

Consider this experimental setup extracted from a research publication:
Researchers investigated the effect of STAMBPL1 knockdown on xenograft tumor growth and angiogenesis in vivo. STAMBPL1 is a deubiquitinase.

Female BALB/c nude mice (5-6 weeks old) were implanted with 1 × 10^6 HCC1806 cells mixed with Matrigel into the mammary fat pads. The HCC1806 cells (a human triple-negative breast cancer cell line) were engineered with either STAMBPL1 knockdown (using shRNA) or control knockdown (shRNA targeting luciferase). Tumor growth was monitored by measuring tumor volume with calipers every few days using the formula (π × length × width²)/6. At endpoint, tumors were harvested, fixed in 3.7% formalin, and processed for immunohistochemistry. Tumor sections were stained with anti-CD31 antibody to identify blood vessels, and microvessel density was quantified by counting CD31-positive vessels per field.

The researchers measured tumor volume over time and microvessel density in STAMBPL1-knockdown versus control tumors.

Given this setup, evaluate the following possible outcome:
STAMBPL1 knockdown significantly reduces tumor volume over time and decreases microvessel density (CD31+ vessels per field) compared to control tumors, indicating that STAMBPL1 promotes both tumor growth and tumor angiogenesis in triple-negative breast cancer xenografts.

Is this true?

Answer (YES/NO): YES